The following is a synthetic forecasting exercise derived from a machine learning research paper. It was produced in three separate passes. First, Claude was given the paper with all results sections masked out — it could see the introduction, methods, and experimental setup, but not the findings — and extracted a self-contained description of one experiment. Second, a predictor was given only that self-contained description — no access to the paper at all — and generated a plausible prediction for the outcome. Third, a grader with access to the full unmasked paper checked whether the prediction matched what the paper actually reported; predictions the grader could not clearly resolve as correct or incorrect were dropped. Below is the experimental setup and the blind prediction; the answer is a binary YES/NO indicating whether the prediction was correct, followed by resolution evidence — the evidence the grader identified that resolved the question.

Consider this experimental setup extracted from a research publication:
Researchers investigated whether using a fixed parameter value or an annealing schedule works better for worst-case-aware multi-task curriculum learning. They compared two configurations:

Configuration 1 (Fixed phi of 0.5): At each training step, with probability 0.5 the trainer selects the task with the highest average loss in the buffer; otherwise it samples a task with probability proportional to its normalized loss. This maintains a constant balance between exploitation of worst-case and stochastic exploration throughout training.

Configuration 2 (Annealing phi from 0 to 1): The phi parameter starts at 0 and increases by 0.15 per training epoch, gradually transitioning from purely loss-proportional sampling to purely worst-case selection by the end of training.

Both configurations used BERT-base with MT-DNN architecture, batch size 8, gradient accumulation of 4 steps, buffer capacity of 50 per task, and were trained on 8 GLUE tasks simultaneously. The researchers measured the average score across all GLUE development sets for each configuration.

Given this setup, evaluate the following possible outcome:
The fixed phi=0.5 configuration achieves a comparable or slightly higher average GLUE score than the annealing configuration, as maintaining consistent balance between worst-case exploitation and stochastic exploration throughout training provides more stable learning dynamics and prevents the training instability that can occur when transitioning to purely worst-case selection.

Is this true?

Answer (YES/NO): YES